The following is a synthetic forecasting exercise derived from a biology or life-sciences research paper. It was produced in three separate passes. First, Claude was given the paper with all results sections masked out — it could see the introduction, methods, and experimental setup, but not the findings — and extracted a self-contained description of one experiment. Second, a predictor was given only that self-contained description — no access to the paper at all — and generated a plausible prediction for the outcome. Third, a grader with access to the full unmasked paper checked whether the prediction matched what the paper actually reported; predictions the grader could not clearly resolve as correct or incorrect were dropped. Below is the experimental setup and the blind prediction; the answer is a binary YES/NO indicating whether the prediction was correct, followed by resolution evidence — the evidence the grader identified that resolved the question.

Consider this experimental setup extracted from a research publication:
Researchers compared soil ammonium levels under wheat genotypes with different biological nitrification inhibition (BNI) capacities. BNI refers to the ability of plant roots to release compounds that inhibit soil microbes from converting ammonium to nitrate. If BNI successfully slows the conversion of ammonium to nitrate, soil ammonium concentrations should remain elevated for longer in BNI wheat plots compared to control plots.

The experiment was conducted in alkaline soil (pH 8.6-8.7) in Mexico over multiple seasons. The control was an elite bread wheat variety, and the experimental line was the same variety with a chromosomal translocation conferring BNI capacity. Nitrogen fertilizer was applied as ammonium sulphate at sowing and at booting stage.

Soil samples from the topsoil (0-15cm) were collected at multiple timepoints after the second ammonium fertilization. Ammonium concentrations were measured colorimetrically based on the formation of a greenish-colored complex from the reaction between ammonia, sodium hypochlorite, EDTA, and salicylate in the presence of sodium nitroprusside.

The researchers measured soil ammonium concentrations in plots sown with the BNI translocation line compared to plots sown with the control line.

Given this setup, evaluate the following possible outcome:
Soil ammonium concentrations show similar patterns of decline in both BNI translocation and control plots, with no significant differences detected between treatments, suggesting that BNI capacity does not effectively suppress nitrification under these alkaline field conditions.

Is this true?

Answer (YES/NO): NO